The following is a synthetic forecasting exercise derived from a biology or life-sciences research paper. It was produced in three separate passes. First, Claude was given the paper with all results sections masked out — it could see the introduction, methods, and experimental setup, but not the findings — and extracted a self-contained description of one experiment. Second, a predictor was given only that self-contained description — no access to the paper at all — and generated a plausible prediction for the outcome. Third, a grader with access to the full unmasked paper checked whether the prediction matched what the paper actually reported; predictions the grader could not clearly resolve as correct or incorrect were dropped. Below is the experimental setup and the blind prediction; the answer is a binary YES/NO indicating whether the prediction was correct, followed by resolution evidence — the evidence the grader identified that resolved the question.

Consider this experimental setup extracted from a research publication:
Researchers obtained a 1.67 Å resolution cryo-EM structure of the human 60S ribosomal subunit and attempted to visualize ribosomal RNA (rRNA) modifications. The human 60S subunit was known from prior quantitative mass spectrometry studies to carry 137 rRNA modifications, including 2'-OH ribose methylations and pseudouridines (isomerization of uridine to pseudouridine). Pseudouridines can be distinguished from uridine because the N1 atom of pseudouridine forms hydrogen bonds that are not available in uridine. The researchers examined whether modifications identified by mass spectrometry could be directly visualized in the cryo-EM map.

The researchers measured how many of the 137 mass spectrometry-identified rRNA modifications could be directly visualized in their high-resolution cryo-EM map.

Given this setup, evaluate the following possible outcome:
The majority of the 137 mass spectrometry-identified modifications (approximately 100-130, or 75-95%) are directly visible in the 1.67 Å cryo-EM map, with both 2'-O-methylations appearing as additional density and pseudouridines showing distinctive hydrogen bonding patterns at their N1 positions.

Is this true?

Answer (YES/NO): YES